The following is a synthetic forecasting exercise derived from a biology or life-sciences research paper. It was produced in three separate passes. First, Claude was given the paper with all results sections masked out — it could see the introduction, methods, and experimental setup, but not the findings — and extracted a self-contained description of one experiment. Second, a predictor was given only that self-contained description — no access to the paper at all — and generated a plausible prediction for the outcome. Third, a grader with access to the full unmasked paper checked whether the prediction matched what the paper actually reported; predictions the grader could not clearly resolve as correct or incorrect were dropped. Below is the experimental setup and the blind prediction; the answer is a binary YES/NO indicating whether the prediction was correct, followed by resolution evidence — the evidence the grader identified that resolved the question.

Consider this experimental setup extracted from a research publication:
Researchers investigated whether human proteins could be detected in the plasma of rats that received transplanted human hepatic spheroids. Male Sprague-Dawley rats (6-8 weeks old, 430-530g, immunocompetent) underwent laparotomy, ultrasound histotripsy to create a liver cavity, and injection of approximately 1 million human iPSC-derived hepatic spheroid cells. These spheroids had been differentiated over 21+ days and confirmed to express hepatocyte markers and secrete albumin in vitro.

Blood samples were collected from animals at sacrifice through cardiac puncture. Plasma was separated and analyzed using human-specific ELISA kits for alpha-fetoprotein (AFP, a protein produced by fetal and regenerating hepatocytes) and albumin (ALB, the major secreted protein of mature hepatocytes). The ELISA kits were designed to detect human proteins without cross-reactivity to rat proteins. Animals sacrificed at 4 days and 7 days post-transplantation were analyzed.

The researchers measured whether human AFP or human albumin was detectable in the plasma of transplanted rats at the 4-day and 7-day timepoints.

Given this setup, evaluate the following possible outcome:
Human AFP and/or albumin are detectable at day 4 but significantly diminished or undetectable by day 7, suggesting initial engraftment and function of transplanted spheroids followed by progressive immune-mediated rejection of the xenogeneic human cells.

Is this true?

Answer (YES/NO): NO